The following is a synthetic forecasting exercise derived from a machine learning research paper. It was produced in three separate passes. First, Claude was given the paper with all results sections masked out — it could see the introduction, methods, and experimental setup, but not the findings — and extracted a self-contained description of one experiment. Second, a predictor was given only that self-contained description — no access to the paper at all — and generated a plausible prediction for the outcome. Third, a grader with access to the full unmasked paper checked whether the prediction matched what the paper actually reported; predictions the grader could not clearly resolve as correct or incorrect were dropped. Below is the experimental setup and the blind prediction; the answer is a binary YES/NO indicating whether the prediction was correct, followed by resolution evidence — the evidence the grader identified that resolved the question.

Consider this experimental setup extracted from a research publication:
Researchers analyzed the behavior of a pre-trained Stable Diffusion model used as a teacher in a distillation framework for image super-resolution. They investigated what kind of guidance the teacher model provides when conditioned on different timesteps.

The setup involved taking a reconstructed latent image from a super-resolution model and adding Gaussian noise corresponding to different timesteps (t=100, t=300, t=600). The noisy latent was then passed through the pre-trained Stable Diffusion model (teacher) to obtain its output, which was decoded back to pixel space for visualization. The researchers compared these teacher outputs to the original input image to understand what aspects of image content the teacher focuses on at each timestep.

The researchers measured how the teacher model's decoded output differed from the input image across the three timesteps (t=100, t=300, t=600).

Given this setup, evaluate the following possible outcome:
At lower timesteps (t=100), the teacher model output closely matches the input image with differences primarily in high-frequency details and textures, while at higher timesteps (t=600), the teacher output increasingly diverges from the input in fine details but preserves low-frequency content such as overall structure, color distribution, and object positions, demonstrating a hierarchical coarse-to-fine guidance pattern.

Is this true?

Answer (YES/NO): YES